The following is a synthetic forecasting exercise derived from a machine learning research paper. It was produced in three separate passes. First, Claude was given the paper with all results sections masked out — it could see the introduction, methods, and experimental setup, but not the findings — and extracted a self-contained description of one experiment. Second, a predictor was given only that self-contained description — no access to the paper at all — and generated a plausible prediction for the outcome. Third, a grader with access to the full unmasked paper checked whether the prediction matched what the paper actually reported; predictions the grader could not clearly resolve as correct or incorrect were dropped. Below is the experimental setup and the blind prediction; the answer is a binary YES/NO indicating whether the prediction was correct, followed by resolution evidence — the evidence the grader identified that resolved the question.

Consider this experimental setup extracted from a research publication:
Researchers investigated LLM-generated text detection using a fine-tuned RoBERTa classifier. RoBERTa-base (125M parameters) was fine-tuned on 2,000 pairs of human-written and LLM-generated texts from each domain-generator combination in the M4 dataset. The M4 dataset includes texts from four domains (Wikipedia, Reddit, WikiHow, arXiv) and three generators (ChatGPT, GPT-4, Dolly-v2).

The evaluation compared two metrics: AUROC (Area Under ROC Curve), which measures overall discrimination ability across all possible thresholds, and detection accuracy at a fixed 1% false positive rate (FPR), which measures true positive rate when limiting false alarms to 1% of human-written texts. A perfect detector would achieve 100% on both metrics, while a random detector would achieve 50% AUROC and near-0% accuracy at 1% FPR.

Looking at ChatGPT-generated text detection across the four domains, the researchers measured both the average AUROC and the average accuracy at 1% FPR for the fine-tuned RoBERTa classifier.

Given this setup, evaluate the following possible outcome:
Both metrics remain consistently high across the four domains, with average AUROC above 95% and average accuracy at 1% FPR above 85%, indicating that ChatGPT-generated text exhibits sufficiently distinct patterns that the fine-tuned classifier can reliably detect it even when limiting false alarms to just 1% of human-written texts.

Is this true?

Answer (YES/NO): NO